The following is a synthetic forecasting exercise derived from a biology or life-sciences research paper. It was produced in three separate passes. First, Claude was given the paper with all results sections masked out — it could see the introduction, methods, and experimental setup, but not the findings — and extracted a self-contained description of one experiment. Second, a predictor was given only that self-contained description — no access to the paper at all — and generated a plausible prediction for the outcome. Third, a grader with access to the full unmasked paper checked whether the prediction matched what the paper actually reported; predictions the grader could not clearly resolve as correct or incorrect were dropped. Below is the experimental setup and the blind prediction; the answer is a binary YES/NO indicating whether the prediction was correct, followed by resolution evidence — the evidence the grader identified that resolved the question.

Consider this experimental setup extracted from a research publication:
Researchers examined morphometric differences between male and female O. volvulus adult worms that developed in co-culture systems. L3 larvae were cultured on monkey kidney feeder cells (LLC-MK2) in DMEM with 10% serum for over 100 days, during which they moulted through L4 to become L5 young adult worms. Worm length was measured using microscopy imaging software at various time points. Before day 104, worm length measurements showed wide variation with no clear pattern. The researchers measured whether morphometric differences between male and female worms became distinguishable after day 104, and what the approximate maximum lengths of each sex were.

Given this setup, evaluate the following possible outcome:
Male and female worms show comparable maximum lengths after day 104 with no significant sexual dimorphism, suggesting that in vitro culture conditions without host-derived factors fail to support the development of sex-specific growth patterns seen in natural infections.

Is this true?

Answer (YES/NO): NO